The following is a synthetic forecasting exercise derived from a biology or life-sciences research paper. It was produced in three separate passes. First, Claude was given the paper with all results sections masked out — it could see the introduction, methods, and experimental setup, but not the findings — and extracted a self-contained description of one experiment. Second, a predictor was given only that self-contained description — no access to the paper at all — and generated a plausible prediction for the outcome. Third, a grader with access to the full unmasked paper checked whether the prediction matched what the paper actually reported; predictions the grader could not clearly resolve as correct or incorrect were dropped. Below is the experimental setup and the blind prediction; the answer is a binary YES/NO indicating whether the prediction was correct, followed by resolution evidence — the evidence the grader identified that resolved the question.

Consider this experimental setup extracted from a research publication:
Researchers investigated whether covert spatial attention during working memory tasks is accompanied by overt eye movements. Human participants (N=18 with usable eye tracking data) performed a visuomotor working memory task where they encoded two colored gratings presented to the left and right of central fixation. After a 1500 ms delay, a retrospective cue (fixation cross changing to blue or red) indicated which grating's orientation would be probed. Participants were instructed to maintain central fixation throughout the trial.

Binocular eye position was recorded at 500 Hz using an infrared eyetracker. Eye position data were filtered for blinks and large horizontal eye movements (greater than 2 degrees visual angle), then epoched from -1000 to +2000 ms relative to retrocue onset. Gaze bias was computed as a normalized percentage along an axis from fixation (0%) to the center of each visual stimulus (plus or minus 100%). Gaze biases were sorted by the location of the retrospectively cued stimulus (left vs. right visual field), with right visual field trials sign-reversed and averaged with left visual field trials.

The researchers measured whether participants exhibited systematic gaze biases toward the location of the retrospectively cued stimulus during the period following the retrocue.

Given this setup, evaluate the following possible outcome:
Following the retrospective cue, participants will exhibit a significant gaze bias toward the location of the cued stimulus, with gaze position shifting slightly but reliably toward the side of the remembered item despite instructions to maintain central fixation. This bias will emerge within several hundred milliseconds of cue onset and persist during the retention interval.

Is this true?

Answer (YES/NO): YES